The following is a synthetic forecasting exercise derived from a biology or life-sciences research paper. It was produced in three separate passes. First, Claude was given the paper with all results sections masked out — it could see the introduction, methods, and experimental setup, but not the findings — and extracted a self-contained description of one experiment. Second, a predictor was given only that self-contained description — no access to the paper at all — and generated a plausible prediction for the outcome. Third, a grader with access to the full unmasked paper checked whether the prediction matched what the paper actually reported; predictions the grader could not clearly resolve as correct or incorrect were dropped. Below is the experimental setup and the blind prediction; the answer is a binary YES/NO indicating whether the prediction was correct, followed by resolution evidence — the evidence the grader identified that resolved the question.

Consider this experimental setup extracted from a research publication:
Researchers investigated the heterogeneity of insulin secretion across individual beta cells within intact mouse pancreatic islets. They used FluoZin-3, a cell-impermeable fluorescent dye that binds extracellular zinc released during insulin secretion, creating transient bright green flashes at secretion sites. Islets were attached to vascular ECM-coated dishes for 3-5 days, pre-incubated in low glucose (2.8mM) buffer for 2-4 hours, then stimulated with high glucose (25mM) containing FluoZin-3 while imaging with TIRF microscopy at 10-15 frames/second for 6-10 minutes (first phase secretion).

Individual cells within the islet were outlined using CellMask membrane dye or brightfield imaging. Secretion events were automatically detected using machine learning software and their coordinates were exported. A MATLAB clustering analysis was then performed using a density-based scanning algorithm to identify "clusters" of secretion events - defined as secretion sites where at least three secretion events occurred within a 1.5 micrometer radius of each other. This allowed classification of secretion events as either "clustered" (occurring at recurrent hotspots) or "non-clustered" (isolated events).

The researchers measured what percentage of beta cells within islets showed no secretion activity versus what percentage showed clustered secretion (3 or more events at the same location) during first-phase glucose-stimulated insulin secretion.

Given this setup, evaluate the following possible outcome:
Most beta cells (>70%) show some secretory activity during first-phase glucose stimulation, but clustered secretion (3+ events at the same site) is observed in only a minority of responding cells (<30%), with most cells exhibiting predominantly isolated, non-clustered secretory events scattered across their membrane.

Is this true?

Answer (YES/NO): NO